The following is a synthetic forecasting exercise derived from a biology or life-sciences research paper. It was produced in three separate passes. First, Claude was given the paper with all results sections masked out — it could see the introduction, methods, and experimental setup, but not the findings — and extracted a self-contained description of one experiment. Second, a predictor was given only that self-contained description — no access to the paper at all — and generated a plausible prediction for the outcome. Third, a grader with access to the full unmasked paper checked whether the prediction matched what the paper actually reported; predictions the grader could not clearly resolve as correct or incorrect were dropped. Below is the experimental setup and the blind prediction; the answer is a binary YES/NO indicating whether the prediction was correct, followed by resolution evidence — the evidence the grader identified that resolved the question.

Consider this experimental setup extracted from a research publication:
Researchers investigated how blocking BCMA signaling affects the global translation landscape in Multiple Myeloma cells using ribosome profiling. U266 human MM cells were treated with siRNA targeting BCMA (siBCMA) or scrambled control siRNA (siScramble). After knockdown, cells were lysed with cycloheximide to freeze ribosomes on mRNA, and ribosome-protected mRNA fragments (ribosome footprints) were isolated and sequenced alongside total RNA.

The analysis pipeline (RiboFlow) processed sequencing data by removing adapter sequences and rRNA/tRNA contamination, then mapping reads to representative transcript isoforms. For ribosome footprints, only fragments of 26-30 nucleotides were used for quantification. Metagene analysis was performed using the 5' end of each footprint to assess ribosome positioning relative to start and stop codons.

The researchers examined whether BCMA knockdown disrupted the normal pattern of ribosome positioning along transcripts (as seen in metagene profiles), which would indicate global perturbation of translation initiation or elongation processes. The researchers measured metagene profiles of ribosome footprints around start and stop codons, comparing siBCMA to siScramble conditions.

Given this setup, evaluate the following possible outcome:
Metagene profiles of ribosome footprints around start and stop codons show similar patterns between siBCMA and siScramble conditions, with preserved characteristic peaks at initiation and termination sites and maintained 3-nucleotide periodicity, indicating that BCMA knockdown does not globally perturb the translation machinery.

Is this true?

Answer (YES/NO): YES